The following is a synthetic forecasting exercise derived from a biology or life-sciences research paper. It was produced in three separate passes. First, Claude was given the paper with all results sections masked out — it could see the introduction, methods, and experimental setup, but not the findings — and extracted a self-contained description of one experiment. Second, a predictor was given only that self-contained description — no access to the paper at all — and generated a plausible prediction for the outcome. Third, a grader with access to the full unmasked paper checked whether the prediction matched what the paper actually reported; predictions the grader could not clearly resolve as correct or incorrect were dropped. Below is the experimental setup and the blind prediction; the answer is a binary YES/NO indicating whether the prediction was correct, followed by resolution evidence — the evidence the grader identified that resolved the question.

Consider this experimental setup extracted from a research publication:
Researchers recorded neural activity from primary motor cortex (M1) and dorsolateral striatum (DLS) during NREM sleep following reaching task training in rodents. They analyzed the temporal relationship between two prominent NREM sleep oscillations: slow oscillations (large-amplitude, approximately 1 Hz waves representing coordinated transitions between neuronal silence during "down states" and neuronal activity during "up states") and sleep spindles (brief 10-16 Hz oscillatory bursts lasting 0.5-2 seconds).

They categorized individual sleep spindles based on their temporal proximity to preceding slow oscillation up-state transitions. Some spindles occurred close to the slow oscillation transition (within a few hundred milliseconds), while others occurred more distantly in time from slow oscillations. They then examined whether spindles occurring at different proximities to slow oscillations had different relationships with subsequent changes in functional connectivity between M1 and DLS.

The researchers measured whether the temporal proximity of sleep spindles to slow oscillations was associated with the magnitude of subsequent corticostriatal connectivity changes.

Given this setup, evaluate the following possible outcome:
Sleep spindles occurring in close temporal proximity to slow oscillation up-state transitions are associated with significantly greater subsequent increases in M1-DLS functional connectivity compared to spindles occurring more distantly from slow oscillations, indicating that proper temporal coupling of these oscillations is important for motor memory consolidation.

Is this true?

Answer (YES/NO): YES